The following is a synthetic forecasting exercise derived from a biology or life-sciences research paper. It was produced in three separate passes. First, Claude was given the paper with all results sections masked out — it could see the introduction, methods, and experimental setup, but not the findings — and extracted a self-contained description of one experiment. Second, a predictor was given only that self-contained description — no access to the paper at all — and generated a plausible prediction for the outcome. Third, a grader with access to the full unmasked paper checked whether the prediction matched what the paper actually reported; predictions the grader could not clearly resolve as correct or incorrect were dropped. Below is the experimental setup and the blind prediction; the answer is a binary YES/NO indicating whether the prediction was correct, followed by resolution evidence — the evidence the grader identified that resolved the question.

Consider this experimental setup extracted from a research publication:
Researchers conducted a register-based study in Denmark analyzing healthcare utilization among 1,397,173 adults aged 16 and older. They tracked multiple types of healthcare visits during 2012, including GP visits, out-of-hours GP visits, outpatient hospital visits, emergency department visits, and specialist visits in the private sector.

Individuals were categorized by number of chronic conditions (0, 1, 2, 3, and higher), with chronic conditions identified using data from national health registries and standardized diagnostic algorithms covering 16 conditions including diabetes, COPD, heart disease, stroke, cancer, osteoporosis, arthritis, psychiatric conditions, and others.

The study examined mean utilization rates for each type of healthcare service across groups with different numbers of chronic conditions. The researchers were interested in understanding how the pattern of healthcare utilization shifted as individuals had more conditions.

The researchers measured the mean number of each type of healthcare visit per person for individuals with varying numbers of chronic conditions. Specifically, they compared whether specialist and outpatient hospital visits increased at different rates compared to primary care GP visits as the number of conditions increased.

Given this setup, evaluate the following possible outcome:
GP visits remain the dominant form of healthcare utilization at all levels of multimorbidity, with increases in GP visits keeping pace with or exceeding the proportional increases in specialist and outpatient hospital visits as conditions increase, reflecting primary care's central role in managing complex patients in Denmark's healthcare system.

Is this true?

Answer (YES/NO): NO